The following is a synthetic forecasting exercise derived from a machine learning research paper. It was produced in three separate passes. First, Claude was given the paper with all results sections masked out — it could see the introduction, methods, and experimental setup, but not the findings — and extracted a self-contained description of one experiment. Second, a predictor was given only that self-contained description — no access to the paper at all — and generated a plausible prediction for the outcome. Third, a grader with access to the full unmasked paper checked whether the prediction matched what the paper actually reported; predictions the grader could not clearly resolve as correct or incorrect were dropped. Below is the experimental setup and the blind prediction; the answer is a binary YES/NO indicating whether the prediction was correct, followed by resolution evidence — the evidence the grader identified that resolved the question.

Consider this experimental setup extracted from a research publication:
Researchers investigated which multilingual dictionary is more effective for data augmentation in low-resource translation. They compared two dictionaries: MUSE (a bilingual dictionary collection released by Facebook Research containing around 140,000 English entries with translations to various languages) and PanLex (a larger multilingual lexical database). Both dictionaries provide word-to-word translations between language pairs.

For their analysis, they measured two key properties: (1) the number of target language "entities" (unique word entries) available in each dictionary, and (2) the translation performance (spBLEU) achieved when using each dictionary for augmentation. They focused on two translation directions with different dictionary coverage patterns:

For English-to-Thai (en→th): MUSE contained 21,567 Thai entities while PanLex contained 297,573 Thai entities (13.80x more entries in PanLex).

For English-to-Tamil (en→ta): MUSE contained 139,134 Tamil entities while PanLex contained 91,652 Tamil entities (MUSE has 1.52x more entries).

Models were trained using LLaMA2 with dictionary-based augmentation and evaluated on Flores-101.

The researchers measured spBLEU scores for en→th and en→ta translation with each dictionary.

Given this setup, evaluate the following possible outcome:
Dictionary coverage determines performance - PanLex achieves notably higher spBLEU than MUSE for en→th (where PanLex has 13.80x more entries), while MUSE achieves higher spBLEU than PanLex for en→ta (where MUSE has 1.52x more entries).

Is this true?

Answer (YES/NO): YES